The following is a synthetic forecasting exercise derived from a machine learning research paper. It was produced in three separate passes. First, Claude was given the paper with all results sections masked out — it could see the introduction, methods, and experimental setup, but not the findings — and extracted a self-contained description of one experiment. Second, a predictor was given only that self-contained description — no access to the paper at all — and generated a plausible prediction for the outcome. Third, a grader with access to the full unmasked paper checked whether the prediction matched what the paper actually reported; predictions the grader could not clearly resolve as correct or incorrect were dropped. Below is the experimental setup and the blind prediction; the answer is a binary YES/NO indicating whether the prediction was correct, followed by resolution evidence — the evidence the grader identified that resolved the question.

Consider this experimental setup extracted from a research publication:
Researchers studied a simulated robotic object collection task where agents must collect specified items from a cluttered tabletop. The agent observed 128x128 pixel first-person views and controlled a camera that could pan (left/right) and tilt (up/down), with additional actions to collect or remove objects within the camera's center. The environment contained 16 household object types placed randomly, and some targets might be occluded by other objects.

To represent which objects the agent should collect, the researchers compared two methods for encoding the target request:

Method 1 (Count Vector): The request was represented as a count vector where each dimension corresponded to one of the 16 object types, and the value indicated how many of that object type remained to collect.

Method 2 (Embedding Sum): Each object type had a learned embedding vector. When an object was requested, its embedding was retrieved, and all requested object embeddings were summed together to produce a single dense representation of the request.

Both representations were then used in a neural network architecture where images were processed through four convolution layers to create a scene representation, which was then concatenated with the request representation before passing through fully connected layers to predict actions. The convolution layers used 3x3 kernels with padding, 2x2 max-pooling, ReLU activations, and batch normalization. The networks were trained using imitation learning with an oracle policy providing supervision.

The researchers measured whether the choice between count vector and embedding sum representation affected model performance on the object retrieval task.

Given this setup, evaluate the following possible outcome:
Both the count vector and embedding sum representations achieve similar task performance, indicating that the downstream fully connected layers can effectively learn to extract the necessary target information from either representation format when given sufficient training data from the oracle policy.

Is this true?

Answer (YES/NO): NO